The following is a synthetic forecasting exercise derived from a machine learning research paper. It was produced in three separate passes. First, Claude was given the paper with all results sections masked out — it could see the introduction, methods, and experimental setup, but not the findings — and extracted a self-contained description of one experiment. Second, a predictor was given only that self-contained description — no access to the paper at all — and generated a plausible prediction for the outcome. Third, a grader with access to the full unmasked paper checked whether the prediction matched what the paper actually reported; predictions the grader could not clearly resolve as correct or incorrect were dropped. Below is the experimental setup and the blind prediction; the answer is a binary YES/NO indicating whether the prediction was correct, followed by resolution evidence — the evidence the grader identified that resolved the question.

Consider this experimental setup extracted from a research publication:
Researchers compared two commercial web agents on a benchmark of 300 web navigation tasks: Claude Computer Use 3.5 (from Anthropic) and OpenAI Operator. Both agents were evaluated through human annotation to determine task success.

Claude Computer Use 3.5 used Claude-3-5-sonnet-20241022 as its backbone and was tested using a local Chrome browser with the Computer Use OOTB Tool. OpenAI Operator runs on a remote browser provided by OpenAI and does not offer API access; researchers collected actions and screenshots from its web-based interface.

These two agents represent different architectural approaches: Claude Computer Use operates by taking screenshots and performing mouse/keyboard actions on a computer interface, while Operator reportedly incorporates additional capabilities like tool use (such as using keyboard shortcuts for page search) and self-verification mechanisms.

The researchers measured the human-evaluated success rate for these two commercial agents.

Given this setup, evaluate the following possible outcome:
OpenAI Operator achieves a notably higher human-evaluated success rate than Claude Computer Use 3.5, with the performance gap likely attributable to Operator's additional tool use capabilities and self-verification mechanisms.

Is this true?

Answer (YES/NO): YES